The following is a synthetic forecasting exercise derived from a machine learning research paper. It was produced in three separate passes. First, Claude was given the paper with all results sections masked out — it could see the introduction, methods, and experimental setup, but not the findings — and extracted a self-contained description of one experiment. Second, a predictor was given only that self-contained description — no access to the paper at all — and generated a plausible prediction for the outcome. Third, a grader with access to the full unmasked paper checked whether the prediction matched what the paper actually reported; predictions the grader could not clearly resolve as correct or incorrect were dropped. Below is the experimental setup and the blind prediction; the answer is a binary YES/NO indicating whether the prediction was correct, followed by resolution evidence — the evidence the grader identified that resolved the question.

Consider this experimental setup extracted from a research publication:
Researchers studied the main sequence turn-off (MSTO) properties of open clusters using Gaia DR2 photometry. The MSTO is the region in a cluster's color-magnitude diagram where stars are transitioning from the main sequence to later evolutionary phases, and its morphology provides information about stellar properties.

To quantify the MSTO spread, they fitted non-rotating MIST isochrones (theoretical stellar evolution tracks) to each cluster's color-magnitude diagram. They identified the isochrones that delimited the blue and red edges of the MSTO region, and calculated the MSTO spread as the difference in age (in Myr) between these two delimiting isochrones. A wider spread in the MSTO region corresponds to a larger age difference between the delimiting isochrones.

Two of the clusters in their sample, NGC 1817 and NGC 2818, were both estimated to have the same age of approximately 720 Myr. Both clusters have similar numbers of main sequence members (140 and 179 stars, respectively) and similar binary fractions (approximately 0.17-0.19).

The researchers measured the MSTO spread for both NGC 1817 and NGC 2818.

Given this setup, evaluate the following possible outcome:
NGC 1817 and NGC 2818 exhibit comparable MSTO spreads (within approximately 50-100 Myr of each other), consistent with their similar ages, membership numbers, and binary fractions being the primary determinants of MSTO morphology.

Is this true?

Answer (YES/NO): NO